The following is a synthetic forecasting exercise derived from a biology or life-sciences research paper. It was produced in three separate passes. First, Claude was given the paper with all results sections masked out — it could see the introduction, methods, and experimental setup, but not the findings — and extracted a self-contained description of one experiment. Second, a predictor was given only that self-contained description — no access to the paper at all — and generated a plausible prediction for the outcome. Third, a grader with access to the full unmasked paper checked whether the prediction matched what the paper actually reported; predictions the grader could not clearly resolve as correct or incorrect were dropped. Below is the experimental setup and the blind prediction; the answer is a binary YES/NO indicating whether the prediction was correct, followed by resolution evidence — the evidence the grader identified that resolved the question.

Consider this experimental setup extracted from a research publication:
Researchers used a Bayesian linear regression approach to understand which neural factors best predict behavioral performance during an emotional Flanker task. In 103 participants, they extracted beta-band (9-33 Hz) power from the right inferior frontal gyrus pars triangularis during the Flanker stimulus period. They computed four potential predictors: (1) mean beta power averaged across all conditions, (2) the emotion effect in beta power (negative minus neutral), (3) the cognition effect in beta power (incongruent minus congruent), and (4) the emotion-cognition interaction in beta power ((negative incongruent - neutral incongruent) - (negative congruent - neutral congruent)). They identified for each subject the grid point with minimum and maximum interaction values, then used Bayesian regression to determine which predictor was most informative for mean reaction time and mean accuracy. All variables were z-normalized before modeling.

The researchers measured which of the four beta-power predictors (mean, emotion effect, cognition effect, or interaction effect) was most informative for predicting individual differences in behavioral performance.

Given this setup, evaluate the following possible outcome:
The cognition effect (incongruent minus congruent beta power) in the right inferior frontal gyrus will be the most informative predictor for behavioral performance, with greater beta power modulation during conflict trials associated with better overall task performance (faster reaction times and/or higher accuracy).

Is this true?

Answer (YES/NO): NO